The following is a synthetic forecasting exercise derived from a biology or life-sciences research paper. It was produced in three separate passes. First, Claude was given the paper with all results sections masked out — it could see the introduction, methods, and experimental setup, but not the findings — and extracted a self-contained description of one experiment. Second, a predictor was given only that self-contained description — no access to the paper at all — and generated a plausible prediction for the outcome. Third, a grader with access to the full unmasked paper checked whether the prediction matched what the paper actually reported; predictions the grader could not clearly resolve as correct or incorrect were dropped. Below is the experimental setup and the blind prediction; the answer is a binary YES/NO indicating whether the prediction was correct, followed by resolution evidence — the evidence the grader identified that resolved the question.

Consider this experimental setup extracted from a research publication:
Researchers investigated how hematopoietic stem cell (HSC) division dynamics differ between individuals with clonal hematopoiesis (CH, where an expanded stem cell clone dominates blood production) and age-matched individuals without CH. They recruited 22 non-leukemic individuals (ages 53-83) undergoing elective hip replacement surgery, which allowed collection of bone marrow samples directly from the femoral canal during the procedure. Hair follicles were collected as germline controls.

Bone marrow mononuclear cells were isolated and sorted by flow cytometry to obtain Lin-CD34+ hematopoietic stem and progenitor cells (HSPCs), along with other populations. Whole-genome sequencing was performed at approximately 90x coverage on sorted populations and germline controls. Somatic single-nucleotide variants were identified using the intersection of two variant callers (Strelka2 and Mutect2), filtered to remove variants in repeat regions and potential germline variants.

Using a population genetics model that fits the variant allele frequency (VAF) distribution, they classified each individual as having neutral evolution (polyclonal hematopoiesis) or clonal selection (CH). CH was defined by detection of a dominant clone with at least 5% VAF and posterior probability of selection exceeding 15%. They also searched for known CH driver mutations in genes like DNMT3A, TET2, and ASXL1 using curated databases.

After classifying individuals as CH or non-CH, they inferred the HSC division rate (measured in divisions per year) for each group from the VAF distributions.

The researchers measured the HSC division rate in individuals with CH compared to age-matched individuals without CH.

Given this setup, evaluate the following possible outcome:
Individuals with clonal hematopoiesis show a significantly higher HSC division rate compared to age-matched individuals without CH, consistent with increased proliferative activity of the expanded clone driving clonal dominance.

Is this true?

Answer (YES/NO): YES